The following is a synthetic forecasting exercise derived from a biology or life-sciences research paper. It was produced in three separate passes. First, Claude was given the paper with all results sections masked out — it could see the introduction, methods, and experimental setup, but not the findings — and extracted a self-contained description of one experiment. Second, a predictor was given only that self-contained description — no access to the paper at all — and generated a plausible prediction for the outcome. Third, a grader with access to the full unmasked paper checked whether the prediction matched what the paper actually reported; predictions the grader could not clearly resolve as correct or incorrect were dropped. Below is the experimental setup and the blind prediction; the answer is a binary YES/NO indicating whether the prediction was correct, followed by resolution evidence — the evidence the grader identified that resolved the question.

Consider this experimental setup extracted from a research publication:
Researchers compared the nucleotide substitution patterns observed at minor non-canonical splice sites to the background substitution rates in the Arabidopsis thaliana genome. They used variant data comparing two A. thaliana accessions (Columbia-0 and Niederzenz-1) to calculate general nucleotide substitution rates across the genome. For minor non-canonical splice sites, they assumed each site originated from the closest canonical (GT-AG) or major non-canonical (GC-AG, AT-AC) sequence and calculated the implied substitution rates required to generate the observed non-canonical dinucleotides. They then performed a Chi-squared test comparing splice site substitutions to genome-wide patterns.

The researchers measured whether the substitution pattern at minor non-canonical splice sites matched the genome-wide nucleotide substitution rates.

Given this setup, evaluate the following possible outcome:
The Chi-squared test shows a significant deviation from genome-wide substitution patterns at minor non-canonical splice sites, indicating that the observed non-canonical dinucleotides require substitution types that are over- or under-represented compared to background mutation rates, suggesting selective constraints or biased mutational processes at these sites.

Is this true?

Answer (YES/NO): YES